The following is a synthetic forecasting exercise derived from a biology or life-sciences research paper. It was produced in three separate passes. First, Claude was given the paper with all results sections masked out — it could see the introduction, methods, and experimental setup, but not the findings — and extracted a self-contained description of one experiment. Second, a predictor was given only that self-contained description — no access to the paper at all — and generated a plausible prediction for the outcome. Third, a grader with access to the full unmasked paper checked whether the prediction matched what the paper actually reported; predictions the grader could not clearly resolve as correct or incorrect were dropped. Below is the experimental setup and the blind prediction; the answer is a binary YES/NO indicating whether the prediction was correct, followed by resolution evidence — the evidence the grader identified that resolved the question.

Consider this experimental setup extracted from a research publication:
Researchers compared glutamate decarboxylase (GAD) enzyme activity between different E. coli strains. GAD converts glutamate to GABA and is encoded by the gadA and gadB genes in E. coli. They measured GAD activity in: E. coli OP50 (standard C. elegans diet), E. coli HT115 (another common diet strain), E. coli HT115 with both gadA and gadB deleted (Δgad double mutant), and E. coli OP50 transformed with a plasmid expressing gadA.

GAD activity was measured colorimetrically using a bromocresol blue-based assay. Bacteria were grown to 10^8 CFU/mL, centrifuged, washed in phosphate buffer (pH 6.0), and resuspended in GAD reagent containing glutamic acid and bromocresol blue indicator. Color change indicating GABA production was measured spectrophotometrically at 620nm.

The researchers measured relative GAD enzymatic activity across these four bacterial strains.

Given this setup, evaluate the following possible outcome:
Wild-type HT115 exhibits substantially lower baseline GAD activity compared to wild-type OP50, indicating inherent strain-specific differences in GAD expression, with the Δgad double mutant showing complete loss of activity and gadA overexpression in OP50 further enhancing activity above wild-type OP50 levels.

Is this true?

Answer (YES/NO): NO